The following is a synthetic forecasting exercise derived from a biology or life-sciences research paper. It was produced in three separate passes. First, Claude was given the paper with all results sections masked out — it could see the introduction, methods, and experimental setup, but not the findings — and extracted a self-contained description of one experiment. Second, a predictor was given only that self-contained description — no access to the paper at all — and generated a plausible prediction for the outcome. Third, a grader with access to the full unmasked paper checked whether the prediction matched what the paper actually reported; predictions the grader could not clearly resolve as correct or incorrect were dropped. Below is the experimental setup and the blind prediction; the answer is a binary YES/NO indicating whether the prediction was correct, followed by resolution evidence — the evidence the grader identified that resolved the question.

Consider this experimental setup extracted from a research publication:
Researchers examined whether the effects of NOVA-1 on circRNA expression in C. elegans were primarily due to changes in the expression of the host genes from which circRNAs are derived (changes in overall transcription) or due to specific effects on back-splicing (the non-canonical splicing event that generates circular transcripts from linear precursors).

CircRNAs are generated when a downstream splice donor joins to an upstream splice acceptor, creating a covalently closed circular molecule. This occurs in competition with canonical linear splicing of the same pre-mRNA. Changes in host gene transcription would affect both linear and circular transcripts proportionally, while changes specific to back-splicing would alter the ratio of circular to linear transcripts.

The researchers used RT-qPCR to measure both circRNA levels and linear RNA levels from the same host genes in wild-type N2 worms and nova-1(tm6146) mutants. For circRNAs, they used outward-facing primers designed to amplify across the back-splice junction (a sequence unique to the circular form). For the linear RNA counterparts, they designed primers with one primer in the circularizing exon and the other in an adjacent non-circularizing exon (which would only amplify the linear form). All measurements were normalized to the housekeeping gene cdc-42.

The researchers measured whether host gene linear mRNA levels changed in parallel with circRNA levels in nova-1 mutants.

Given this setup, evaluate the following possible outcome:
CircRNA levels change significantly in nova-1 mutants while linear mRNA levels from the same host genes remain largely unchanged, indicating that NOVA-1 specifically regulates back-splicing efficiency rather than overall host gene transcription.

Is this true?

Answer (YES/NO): YES